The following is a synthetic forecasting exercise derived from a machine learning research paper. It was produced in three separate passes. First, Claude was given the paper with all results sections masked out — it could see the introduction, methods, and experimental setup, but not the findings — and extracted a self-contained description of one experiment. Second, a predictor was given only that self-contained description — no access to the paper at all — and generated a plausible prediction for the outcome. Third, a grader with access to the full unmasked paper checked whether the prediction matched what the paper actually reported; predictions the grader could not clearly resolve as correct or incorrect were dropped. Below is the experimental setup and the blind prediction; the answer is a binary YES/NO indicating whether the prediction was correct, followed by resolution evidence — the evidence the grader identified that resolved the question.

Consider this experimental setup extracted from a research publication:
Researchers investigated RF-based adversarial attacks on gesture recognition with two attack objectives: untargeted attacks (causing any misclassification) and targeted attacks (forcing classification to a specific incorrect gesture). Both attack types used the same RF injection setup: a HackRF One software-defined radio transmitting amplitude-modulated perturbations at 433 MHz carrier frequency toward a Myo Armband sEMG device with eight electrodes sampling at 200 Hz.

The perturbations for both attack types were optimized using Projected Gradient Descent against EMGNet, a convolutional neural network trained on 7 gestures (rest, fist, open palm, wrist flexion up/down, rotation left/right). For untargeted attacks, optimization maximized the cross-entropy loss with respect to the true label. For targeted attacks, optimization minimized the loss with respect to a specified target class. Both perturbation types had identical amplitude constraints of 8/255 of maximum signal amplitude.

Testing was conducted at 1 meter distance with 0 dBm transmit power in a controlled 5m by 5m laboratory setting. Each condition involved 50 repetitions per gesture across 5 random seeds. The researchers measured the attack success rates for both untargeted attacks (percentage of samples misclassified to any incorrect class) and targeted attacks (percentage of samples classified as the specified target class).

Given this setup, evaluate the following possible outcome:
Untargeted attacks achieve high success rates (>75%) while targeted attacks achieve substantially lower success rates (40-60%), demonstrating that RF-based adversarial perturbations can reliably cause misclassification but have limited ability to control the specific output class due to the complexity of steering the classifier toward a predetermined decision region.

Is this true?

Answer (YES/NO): NO